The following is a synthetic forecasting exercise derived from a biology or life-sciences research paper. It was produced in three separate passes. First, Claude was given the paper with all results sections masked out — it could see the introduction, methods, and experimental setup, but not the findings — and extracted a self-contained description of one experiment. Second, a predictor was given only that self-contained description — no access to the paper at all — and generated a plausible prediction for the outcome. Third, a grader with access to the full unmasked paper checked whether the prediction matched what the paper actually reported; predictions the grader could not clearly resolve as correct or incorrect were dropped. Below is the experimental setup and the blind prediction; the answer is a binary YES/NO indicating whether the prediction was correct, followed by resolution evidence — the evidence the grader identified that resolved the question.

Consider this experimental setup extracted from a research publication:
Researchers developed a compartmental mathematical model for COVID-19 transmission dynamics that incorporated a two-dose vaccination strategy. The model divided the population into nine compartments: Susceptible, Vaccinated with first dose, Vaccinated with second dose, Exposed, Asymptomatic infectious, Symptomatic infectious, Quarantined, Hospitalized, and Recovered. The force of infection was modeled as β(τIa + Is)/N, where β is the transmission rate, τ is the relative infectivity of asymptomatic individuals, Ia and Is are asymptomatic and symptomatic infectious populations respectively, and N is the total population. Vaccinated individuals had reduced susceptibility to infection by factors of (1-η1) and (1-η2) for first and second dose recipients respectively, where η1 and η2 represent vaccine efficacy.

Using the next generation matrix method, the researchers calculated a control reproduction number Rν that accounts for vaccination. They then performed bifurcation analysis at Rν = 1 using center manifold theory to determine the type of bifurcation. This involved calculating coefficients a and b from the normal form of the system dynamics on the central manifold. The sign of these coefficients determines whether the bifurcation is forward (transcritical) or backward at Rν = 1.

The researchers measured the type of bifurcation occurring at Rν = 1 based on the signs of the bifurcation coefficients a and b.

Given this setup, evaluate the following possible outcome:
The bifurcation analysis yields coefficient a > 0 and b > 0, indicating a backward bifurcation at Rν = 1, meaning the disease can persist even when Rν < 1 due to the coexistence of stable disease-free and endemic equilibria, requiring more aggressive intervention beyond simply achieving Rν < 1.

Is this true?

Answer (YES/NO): NO